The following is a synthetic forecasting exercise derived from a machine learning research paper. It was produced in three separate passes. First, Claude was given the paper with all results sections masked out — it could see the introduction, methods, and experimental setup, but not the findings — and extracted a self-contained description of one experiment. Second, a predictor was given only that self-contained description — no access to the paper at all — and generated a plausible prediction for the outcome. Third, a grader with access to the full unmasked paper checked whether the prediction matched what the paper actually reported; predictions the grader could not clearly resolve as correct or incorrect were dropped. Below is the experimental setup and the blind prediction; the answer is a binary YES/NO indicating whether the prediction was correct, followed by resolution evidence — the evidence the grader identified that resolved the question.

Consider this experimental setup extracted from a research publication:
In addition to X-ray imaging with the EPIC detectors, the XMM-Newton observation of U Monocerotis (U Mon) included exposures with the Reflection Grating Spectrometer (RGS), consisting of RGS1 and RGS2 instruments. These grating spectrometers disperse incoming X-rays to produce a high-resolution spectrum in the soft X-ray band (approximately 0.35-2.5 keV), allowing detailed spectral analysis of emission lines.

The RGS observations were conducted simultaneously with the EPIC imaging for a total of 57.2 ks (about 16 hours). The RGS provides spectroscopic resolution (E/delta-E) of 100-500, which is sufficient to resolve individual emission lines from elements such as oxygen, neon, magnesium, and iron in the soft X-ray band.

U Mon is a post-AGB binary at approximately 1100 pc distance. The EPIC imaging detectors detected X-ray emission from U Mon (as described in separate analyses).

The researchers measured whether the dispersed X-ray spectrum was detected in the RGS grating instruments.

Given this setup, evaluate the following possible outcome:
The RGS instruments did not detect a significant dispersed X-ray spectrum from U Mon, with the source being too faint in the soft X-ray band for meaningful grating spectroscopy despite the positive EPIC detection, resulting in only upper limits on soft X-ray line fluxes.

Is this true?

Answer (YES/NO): NO